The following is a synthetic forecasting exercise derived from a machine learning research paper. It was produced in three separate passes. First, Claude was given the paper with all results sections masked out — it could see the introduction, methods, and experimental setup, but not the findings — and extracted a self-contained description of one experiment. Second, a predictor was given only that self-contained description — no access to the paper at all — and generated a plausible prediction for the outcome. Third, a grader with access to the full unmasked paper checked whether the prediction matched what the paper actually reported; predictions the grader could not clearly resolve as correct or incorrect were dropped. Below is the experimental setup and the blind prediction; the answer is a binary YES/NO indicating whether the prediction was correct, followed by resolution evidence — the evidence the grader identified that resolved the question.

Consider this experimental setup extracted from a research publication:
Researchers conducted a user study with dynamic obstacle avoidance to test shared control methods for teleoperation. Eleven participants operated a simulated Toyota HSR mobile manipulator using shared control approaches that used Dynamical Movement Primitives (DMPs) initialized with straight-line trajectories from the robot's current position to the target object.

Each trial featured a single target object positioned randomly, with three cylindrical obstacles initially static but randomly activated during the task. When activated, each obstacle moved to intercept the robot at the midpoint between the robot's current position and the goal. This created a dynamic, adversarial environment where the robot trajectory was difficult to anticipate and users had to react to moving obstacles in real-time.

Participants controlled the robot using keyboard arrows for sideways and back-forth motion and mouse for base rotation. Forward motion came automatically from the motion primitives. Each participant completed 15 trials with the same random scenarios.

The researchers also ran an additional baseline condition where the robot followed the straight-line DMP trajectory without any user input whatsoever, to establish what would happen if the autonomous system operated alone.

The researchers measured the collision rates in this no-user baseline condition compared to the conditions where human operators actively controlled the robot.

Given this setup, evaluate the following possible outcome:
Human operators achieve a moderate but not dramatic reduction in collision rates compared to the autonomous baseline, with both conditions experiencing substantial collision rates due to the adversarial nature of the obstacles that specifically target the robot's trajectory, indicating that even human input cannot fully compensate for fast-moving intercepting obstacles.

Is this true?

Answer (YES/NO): NO